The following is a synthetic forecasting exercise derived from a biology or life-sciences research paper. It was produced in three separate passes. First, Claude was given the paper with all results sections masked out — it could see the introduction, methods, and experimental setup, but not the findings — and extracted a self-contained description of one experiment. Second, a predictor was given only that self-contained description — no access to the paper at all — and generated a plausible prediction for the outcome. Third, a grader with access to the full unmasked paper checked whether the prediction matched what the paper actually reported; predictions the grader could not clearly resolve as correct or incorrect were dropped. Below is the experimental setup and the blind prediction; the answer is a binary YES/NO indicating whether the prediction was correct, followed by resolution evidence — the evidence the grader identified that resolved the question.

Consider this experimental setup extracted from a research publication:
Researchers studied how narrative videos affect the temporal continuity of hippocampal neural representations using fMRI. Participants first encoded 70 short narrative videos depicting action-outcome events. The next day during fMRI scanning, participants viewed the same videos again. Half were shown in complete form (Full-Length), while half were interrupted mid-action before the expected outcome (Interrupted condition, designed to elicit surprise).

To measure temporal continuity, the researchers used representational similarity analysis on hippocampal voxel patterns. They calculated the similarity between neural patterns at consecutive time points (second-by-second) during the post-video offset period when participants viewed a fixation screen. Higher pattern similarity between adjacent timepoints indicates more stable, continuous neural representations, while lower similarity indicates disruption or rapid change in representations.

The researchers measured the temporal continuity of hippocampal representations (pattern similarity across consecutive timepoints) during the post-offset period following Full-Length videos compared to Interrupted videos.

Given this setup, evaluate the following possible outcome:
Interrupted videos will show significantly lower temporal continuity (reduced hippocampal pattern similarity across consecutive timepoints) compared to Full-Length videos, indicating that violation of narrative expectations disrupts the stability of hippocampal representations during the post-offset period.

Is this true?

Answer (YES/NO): YES